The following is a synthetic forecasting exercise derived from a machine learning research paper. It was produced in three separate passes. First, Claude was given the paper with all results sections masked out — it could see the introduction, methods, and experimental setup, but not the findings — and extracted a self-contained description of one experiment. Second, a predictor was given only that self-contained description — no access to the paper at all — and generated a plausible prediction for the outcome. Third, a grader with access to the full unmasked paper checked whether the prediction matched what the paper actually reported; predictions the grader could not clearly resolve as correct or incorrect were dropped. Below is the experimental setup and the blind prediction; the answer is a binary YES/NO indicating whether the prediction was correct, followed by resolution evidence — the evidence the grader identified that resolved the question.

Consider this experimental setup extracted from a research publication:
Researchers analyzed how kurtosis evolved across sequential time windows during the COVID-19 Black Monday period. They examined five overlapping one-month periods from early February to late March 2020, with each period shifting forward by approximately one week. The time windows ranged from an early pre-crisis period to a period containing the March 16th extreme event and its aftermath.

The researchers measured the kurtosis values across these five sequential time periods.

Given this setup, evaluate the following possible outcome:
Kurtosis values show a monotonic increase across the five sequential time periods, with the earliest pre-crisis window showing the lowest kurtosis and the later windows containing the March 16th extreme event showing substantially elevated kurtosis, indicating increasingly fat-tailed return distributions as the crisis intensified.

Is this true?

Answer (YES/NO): NO